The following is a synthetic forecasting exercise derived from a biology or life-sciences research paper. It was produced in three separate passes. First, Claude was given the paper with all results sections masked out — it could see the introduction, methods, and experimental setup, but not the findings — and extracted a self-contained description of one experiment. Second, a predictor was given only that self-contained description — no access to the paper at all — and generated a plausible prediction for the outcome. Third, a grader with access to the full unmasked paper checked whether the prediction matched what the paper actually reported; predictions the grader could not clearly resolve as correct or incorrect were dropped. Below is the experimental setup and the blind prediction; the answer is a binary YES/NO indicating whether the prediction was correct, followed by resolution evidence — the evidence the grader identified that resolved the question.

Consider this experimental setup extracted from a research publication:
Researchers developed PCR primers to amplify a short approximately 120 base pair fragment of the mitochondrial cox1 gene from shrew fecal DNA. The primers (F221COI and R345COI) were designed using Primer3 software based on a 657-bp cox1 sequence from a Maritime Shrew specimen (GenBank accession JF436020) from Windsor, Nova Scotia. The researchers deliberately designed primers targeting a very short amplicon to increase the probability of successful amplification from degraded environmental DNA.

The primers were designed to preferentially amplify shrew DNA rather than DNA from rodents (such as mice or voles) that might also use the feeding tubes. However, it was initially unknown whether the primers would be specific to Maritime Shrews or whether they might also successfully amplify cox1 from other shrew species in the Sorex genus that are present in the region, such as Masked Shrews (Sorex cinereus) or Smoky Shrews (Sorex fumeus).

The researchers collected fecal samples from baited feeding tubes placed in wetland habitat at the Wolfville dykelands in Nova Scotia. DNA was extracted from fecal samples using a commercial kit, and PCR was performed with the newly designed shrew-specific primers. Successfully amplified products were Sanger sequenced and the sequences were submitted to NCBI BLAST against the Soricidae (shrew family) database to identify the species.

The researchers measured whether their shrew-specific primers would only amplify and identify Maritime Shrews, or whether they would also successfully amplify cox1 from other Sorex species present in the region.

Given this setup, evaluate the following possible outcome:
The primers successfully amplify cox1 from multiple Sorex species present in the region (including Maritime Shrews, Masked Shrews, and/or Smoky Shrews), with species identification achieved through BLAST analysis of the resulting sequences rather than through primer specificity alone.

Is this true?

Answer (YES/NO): YES